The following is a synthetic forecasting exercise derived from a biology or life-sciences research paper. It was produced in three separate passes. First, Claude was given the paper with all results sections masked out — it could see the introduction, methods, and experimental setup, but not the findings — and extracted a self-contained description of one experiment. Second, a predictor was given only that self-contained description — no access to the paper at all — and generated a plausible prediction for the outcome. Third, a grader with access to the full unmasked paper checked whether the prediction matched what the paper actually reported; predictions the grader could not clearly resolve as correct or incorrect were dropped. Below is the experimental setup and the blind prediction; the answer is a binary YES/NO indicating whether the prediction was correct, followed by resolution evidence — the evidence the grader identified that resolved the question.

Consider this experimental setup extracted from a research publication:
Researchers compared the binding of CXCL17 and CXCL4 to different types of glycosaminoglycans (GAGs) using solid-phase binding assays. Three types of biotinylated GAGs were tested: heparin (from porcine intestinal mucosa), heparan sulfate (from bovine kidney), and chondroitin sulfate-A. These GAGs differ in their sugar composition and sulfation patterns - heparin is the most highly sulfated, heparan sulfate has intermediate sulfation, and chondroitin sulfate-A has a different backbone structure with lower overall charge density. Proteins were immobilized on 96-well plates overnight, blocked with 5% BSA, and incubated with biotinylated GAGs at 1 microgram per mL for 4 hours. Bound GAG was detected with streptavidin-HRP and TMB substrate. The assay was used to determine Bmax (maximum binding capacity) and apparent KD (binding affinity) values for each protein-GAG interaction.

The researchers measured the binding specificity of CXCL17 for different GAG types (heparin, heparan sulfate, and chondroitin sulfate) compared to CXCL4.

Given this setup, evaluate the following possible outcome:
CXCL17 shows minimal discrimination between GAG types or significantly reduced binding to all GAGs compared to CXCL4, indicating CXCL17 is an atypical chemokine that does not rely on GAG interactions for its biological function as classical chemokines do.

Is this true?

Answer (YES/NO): NO